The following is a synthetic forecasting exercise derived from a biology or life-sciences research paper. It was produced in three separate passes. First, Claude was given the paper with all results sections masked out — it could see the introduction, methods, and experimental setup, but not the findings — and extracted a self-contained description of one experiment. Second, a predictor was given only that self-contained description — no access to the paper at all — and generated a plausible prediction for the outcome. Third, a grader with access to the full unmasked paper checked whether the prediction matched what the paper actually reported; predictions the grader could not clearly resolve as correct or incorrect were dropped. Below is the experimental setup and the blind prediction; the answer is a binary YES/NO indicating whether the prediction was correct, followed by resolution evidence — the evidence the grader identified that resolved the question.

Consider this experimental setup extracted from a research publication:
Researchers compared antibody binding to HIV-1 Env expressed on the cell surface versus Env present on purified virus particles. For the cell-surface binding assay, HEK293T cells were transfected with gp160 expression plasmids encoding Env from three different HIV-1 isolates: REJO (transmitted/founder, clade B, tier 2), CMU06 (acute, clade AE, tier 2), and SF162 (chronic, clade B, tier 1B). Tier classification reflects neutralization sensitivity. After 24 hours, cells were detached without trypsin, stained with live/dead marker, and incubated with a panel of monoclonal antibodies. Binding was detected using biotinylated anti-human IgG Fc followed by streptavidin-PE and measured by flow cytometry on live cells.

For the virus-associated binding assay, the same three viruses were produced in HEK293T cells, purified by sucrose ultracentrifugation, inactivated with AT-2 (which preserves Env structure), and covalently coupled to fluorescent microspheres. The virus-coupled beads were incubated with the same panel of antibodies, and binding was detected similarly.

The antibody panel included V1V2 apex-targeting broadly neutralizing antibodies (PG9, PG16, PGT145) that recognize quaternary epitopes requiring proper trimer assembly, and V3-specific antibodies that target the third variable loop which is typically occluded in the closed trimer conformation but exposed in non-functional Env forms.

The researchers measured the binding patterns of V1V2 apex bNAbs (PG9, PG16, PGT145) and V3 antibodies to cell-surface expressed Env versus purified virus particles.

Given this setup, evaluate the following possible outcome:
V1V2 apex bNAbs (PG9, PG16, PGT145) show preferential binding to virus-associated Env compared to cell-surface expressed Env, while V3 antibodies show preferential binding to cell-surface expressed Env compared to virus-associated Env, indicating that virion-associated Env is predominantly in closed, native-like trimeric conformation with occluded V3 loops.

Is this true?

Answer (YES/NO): NO